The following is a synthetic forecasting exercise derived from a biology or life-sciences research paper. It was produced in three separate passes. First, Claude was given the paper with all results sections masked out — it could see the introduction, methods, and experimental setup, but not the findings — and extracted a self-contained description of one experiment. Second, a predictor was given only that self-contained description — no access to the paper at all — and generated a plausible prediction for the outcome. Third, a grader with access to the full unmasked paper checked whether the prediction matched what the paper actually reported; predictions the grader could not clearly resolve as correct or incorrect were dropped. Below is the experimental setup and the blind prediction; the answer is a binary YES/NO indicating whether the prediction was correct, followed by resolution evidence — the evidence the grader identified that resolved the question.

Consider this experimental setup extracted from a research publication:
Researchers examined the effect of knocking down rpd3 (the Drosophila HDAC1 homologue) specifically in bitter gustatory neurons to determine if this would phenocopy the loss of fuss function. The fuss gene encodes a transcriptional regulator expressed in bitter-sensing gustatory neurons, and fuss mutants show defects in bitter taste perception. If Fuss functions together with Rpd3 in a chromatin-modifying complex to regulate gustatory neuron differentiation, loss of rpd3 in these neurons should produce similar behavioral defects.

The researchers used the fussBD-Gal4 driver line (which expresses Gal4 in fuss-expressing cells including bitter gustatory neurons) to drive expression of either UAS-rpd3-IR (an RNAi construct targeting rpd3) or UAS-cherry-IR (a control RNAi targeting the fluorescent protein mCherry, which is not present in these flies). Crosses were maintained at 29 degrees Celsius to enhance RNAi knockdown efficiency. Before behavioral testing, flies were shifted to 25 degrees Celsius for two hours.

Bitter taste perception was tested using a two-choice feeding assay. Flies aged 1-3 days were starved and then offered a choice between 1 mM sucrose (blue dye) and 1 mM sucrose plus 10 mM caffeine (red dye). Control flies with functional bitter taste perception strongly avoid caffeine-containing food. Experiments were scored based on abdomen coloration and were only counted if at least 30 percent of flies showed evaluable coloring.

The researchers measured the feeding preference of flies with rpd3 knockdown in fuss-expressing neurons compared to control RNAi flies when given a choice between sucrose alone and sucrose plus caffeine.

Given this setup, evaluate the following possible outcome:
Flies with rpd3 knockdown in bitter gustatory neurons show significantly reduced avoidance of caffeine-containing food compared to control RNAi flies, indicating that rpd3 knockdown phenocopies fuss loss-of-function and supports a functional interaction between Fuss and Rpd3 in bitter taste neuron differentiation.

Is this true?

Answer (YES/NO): YES